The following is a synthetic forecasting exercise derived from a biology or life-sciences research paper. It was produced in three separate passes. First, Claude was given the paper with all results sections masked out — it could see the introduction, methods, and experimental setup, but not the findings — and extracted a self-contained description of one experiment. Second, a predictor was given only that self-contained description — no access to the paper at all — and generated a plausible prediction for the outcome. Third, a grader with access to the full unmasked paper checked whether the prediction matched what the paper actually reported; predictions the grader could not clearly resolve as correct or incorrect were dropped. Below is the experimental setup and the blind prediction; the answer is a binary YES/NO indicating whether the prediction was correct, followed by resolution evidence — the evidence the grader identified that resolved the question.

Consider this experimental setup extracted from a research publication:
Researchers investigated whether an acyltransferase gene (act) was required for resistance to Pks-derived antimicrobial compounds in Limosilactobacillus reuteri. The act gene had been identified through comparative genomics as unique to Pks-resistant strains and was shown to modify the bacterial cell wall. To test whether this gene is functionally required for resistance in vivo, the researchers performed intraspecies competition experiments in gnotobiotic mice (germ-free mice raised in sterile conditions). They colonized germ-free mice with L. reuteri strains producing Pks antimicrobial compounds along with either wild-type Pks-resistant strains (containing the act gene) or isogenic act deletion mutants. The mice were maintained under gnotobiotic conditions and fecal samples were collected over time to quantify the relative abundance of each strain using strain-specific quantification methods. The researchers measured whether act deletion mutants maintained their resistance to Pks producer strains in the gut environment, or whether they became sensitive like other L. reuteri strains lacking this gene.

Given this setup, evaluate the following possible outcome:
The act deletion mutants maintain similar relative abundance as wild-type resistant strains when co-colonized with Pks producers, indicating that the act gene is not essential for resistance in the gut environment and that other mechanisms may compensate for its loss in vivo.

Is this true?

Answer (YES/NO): NO